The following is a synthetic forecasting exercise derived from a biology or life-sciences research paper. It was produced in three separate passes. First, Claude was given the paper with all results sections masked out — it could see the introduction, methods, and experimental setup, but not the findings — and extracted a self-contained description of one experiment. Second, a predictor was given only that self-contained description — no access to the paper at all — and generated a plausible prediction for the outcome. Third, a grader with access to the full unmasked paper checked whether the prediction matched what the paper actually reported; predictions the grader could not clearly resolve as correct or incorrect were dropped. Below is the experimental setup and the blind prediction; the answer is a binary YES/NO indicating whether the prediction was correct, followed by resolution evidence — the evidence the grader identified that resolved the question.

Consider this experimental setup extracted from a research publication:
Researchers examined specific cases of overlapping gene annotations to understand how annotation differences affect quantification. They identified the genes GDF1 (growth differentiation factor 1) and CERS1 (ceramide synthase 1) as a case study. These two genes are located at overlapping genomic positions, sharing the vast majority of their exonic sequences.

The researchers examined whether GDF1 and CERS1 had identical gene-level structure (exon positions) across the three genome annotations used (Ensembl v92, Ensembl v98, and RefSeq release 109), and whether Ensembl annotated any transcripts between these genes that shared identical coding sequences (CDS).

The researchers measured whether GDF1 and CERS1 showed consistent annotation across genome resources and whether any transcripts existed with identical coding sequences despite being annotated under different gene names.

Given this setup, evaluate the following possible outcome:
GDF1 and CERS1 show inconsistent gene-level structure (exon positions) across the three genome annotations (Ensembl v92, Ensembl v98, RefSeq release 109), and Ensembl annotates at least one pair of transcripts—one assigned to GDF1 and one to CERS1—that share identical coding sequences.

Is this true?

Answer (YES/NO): NO